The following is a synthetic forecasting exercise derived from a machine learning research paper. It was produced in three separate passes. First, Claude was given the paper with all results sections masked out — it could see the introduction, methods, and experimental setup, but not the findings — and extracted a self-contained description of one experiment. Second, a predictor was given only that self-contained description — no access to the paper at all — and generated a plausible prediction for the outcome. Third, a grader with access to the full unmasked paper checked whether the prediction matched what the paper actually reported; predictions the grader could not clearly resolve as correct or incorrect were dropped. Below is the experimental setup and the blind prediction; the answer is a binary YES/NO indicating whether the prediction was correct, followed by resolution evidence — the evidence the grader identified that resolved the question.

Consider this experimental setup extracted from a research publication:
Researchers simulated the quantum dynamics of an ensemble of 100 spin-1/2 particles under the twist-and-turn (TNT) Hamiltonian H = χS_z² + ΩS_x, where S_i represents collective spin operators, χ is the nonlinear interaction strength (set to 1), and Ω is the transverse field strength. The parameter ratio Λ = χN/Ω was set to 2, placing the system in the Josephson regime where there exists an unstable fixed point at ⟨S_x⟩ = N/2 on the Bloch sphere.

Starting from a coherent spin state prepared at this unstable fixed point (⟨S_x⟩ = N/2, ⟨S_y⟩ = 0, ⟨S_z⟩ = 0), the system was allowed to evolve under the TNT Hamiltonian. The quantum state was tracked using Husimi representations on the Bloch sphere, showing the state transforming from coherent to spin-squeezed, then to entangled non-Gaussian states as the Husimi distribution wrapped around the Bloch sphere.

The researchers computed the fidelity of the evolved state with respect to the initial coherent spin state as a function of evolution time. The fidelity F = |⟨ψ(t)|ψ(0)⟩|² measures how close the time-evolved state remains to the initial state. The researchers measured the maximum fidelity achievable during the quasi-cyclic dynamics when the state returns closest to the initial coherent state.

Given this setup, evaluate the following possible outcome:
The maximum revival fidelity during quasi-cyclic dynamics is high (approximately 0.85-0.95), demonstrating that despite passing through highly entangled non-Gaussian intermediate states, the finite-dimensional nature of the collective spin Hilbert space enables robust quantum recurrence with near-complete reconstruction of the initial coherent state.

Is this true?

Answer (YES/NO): NO